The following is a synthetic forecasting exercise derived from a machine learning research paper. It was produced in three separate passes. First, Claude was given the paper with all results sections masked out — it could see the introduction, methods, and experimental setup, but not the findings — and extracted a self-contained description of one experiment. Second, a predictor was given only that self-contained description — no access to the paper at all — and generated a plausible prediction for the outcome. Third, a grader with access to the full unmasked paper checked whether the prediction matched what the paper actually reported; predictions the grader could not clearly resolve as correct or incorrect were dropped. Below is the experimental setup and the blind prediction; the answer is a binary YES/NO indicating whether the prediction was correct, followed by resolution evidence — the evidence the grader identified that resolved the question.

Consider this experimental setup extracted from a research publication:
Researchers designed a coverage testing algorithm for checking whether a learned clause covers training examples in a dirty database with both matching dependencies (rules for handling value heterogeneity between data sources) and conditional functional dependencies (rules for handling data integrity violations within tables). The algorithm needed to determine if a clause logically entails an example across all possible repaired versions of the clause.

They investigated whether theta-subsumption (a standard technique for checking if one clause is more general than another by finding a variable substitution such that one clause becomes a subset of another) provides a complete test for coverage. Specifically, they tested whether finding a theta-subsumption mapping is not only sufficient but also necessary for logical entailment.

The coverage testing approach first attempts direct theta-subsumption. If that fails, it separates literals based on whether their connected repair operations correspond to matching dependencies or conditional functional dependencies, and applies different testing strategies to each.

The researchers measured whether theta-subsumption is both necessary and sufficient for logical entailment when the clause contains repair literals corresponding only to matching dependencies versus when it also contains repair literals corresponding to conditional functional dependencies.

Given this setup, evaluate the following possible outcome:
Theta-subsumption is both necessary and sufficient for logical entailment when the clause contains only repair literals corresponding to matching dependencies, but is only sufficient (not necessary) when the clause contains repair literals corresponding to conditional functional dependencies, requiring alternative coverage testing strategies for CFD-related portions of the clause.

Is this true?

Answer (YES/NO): YES